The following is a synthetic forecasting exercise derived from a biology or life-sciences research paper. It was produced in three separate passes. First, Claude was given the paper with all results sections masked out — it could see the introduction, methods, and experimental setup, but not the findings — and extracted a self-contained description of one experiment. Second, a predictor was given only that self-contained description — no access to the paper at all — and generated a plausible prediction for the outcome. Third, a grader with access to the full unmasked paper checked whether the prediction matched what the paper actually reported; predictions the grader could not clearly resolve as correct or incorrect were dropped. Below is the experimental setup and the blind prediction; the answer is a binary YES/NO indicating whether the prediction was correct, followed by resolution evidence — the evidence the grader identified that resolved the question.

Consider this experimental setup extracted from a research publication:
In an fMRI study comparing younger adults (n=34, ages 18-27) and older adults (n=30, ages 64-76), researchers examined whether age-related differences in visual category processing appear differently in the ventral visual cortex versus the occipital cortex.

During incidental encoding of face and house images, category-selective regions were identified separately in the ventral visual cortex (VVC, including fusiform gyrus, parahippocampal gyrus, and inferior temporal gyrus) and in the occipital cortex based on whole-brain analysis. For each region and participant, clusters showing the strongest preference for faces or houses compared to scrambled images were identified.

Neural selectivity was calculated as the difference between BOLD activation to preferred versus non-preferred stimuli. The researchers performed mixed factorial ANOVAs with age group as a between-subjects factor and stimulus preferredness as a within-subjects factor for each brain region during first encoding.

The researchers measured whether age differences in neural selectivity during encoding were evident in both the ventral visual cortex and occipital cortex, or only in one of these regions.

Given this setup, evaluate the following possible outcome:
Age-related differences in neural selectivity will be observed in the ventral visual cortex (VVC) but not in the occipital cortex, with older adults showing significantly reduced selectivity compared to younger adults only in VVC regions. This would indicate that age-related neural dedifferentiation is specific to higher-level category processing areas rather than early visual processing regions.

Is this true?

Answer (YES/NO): YES